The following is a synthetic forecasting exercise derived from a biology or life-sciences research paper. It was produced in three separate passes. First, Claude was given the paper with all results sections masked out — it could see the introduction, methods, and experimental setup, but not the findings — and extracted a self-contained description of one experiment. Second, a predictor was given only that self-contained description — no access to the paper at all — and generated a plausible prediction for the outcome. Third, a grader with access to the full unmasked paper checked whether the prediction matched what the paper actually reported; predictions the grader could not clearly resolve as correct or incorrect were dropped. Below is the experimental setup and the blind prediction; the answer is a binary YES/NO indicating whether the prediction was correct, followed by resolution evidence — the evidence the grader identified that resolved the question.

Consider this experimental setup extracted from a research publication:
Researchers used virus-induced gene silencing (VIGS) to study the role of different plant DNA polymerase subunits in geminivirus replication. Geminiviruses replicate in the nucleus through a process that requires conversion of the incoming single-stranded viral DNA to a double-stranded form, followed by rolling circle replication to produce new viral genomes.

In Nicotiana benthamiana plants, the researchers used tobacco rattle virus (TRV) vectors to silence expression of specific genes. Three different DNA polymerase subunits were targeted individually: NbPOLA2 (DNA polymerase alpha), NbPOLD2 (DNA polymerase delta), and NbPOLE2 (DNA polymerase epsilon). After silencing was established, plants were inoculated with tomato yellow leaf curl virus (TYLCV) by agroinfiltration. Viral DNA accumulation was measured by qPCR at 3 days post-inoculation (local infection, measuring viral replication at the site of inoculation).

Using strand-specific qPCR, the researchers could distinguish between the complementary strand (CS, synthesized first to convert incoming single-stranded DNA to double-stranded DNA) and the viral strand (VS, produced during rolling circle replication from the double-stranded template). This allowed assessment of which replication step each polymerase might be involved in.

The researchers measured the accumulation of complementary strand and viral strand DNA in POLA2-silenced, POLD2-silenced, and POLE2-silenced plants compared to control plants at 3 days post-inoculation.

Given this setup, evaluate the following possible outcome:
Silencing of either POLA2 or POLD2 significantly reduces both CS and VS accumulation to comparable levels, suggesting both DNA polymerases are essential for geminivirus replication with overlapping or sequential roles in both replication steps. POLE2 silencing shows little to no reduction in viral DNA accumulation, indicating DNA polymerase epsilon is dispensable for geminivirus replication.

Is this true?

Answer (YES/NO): NO